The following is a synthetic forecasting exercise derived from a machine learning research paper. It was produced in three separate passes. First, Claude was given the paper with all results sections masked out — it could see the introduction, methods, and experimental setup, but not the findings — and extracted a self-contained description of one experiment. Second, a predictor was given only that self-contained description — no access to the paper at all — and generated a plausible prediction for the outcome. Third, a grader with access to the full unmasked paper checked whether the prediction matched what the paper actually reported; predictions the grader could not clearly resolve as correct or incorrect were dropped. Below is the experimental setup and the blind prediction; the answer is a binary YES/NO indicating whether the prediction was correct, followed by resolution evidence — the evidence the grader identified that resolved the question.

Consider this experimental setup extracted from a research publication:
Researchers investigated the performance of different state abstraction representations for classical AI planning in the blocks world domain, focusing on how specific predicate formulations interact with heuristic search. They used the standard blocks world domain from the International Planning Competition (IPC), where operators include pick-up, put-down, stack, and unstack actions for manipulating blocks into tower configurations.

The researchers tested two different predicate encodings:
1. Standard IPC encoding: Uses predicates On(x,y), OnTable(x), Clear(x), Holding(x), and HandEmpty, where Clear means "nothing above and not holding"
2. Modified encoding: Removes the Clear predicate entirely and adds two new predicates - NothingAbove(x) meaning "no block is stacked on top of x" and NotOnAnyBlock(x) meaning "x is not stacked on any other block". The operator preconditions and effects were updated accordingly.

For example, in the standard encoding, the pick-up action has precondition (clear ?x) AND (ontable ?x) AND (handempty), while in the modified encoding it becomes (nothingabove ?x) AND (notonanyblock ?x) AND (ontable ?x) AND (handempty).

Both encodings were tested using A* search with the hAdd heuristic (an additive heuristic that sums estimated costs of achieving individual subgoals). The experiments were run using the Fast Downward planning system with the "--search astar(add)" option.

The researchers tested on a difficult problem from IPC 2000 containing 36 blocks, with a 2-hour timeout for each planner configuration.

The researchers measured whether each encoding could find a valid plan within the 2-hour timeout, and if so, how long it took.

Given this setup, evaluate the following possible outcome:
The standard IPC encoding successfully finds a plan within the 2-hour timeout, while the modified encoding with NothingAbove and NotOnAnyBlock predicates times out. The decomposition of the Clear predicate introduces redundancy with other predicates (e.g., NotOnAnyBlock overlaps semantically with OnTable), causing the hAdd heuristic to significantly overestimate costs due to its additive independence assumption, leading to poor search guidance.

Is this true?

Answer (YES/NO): NO